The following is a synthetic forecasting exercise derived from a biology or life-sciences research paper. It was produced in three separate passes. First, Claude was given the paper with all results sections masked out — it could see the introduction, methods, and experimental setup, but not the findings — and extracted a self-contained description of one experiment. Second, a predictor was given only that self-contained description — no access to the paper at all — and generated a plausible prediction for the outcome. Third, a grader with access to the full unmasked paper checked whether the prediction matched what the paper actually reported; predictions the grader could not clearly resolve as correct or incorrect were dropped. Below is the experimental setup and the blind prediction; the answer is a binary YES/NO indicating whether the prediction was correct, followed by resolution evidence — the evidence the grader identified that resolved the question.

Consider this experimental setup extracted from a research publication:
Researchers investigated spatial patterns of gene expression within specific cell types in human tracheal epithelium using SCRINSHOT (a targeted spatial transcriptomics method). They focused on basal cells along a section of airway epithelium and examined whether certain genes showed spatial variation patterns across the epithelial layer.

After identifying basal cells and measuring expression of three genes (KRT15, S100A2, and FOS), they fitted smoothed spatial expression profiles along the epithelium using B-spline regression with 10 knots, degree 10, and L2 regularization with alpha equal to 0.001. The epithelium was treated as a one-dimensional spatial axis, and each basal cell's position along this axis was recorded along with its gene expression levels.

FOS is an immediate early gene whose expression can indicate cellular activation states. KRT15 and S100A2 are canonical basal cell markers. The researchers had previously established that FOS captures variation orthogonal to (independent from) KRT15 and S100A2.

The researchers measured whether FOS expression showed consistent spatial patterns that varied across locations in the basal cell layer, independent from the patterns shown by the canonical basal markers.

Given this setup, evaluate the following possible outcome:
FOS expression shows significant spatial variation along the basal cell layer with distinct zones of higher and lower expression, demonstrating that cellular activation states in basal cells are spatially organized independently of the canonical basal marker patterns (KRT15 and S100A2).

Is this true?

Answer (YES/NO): YES